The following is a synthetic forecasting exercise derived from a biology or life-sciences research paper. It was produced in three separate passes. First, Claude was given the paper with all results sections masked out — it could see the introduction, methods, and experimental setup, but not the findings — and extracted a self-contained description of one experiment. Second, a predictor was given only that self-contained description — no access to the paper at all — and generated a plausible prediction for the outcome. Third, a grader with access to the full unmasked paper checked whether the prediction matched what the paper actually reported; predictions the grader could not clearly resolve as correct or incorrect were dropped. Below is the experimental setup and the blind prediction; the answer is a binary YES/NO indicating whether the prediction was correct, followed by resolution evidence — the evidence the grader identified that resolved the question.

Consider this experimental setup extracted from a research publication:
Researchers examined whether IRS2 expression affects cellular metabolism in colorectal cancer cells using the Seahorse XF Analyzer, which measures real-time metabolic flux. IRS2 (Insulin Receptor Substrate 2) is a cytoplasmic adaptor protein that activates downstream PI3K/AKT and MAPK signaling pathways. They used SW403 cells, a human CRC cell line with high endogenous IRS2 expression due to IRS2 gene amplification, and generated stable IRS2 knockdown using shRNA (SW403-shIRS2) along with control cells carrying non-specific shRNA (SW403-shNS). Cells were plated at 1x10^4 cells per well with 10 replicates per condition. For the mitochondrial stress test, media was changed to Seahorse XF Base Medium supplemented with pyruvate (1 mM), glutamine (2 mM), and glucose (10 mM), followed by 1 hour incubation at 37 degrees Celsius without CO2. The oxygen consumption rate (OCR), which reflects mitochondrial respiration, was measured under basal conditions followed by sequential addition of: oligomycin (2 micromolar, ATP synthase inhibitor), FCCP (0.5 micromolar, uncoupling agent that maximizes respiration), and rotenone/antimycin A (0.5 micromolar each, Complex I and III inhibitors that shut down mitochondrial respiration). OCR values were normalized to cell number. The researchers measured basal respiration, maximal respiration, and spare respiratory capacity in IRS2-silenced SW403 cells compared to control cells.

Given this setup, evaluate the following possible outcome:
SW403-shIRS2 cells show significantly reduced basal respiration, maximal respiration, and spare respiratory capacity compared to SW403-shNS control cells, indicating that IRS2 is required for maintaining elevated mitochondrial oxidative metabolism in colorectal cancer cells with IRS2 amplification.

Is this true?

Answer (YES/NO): YES